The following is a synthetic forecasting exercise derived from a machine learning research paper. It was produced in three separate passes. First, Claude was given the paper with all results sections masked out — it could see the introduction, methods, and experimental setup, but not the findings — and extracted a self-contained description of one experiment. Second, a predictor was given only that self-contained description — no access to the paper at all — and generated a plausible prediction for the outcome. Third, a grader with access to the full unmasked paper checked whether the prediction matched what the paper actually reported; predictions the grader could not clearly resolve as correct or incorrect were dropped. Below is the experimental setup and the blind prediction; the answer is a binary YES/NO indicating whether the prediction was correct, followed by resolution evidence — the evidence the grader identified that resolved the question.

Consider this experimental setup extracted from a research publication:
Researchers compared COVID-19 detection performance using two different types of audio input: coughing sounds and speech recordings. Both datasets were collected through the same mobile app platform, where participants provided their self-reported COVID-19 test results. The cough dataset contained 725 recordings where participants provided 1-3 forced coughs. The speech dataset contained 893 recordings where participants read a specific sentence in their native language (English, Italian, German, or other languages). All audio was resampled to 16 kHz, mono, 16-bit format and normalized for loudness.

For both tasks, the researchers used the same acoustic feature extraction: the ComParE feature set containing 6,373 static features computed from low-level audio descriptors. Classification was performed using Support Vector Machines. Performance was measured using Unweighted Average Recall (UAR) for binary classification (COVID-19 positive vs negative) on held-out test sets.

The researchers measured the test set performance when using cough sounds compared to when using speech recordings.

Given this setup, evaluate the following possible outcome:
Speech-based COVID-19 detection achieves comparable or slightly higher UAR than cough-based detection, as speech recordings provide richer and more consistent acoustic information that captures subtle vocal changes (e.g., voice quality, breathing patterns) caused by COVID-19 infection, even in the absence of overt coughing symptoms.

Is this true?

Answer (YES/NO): NO